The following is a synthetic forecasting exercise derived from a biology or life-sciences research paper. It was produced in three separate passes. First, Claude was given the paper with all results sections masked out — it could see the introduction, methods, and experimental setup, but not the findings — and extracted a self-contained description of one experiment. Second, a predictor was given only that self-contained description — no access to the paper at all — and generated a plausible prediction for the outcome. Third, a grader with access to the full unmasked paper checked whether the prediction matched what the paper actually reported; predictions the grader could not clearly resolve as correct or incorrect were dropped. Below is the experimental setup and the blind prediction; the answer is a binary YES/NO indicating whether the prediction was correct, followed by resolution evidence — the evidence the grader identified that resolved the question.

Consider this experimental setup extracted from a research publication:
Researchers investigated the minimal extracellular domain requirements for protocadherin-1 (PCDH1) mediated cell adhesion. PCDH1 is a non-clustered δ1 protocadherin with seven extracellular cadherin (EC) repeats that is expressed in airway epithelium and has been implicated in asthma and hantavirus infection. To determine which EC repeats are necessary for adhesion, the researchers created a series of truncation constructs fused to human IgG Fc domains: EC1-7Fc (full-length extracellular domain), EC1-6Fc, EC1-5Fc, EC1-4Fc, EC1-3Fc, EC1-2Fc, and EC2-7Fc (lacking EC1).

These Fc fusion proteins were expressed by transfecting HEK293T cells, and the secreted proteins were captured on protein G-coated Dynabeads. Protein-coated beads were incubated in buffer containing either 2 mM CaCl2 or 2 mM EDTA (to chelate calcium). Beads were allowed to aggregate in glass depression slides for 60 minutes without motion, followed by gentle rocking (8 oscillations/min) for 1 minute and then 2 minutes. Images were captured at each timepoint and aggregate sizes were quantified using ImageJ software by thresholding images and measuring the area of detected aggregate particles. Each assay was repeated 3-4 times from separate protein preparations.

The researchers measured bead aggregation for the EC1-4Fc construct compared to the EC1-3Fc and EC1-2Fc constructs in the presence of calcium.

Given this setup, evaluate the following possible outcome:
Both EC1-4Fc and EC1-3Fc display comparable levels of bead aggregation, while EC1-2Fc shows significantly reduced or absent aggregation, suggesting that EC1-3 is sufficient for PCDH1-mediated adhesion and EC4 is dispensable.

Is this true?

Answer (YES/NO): NO